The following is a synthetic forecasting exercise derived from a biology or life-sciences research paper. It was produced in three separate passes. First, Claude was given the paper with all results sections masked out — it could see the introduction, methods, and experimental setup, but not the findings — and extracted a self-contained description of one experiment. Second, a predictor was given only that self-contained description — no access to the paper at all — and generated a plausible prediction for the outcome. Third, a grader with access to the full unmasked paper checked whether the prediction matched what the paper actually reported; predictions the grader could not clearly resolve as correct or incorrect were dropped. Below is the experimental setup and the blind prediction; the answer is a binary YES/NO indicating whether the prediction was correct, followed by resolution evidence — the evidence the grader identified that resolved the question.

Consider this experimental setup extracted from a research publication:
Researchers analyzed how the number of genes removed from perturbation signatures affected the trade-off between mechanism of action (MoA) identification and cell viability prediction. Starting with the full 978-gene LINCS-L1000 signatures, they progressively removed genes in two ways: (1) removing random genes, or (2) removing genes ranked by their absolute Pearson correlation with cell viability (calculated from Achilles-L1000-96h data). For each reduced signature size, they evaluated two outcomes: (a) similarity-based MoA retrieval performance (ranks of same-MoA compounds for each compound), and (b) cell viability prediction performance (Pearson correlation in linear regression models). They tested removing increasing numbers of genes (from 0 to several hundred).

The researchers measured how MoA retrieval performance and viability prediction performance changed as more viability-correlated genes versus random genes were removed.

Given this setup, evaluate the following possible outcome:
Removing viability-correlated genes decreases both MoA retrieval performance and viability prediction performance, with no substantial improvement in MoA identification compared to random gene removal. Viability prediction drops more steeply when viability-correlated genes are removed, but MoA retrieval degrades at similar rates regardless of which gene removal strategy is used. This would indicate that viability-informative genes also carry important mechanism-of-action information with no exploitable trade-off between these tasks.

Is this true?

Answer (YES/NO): NO